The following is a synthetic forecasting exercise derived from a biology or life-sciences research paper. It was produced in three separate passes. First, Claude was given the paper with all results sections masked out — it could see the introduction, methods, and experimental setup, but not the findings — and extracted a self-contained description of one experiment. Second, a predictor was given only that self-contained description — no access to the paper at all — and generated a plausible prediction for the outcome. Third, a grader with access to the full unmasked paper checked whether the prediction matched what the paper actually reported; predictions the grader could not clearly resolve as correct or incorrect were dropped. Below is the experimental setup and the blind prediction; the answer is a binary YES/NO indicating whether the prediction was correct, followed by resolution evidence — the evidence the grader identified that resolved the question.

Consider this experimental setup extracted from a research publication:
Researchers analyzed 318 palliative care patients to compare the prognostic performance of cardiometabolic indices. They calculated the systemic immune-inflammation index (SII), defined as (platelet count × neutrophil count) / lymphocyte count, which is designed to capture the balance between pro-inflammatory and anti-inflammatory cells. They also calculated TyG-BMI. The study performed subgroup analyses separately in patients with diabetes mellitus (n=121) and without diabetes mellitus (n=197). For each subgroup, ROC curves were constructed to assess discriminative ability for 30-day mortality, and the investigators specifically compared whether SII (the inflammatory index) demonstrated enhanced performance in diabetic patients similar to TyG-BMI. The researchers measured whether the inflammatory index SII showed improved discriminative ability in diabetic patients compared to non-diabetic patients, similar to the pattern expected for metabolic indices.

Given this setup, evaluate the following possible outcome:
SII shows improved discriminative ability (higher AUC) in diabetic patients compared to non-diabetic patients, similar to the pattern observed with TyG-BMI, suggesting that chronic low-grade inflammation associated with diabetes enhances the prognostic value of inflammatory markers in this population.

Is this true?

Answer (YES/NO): NO